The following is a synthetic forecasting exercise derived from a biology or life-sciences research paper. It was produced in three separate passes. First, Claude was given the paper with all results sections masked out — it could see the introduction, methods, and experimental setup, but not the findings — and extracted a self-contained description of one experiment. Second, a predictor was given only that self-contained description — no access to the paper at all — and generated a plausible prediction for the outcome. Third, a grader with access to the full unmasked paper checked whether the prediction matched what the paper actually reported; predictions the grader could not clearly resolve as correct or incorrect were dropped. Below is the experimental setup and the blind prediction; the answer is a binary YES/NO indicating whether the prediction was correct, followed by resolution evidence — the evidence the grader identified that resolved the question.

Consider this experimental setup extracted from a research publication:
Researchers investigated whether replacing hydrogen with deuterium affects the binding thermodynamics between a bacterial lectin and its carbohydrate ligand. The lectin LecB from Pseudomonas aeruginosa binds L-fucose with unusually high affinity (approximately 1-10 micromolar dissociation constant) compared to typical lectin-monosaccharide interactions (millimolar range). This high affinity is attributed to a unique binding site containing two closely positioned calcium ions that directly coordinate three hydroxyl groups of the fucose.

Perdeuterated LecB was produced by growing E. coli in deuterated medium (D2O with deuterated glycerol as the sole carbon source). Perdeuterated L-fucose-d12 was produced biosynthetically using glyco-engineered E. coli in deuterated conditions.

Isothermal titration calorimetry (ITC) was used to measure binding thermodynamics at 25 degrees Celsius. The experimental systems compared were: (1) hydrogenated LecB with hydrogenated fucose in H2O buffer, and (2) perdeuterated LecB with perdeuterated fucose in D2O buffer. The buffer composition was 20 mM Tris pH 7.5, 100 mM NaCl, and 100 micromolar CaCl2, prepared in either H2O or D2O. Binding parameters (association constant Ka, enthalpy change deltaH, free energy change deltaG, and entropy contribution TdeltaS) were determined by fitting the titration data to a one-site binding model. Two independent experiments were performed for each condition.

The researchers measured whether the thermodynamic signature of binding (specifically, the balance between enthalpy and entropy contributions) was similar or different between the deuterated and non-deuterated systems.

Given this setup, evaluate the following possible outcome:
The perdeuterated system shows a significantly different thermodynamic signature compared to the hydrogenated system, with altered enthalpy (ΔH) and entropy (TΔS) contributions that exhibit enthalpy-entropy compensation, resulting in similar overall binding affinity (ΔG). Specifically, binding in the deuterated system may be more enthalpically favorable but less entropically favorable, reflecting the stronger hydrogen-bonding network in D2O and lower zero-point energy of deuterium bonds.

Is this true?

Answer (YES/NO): NO